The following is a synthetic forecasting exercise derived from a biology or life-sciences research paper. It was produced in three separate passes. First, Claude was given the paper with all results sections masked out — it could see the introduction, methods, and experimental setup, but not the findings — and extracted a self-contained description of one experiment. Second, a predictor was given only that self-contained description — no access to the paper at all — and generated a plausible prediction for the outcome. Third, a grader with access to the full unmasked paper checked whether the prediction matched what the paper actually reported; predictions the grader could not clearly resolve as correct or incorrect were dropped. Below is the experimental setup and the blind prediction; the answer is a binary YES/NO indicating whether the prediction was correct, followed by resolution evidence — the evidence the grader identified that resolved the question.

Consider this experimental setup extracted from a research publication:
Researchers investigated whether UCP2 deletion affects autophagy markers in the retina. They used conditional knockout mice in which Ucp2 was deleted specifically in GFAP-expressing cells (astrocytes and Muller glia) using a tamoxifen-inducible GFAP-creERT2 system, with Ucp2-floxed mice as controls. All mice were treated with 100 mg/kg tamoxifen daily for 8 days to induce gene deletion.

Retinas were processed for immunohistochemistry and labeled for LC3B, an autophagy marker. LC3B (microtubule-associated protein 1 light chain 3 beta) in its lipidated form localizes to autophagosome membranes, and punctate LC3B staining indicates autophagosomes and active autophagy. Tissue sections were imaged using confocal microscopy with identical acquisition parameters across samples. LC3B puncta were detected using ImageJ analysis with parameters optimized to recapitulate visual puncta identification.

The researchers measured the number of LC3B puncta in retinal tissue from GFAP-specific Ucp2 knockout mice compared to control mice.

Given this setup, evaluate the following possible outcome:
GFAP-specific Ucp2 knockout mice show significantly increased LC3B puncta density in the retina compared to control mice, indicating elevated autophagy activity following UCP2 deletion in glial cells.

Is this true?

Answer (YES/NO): YES